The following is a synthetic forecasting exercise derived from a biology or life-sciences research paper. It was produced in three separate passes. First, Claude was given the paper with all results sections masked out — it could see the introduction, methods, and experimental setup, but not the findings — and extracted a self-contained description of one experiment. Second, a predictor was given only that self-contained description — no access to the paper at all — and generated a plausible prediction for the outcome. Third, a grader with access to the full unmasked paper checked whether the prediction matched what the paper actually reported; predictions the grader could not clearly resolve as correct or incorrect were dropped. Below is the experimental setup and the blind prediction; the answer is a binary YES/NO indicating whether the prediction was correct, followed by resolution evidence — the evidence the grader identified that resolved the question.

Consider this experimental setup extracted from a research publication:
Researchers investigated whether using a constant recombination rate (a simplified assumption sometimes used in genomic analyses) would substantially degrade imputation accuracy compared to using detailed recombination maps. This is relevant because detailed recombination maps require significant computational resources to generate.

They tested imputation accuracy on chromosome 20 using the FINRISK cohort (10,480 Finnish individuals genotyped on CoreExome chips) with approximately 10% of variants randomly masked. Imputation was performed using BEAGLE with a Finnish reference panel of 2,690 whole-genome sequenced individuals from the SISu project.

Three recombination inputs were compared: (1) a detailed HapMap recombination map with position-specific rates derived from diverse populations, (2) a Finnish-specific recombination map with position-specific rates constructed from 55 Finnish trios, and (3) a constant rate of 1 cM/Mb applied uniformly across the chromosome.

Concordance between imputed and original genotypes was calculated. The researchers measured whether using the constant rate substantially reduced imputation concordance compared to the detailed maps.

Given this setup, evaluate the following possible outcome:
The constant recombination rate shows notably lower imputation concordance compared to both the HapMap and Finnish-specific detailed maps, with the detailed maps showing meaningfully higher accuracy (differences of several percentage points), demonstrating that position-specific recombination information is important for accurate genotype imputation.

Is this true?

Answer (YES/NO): NO